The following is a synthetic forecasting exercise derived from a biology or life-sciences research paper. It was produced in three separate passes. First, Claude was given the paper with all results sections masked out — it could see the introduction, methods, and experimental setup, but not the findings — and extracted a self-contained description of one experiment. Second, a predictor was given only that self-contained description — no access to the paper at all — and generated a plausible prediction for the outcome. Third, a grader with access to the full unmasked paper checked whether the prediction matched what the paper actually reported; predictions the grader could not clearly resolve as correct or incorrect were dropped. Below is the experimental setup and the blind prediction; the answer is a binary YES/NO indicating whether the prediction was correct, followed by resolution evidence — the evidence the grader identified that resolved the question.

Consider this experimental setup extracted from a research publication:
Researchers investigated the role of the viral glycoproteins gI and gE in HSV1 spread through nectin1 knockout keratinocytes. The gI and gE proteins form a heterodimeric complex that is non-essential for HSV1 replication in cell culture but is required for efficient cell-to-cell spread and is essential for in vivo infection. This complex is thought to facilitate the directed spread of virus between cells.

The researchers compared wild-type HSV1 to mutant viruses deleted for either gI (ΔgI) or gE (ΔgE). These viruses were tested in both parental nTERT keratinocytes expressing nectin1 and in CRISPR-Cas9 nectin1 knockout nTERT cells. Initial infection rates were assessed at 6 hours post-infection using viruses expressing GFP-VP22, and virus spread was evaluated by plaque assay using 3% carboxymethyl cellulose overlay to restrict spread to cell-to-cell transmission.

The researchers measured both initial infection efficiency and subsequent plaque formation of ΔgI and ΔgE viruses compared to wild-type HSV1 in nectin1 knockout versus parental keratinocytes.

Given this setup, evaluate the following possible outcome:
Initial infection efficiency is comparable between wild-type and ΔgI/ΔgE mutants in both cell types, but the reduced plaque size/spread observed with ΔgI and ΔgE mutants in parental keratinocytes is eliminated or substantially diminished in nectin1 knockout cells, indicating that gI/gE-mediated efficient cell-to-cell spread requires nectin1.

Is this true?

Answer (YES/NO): NO